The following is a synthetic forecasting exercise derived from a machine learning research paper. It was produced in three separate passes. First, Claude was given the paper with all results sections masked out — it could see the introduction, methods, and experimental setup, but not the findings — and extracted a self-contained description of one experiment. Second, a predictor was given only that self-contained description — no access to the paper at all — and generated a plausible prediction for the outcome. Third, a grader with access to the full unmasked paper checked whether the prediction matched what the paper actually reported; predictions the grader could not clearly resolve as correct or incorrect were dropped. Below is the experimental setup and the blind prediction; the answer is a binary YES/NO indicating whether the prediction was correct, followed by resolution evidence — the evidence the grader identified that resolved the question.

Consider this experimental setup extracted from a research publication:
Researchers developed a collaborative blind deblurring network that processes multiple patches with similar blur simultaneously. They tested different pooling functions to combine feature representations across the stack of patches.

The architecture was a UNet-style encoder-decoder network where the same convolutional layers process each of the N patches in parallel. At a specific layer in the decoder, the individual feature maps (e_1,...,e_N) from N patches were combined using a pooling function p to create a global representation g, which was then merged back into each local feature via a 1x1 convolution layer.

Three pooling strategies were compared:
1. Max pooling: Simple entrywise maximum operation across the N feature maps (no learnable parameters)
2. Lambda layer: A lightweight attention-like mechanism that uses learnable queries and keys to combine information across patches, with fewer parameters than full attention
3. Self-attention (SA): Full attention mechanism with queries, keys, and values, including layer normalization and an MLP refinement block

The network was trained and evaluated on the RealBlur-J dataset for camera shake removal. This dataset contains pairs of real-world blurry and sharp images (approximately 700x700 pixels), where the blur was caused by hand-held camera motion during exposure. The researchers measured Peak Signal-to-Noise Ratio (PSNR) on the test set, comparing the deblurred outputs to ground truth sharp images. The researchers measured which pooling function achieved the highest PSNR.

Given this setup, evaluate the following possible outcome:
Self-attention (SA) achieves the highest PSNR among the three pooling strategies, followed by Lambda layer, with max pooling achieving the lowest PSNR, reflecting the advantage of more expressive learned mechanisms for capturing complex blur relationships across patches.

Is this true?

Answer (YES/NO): YES